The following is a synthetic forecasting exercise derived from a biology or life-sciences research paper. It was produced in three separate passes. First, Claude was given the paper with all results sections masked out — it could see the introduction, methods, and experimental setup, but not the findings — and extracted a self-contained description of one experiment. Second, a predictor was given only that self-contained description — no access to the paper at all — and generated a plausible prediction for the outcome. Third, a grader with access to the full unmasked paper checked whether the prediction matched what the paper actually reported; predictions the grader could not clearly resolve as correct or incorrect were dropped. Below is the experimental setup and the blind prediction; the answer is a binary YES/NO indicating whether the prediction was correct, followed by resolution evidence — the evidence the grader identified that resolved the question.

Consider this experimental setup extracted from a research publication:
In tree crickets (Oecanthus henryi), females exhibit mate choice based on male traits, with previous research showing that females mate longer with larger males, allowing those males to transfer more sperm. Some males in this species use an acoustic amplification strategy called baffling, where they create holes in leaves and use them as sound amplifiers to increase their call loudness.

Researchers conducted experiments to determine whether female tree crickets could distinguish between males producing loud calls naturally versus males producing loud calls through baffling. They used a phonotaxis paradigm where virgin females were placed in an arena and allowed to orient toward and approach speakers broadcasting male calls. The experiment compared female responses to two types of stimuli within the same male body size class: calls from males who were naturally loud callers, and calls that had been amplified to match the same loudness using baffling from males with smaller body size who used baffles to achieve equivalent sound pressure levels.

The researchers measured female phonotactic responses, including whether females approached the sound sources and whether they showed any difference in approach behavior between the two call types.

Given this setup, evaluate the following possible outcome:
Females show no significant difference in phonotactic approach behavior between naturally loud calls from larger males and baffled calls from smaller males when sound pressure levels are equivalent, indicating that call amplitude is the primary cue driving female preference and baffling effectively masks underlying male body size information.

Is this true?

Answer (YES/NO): YES